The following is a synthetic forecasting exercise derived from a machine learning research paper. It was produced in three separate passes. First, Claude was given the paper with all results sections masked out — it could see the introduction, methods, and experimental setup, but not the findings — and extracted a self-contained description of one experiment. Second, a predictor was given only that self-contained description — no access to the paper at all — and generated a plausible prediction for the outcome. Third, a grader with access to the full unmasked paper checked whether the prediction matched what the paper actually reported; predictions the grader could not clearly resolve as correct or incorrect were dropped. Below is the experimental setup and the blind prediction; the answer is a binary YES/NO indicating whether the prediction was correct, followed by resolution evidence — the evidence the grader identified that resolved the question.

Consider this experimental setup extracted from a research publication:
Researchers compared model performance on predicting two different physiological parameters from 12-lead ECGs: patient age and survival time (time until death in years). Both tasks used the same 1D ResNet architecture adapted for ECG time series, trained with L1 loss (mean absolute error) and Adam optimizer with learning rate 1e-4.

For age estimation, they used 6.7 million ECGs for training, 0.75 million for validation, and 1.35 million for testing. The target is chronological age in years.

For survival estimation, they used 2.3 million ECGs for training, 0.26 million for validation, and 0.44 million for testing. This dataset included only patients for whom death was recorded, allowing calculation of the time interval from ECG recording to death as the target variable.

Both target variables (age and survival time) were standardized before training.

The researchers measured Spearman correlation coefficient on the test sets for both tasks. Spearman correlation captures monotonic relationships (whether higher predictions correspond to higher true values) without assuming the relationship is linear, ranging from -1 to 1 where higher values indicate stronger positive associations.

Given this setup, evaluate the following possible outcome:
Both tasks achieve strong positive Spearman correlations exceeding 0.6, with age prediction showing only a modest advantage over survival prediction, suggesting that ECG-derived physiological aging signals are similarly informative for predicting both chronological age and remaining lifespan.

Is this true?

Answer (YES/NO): NO